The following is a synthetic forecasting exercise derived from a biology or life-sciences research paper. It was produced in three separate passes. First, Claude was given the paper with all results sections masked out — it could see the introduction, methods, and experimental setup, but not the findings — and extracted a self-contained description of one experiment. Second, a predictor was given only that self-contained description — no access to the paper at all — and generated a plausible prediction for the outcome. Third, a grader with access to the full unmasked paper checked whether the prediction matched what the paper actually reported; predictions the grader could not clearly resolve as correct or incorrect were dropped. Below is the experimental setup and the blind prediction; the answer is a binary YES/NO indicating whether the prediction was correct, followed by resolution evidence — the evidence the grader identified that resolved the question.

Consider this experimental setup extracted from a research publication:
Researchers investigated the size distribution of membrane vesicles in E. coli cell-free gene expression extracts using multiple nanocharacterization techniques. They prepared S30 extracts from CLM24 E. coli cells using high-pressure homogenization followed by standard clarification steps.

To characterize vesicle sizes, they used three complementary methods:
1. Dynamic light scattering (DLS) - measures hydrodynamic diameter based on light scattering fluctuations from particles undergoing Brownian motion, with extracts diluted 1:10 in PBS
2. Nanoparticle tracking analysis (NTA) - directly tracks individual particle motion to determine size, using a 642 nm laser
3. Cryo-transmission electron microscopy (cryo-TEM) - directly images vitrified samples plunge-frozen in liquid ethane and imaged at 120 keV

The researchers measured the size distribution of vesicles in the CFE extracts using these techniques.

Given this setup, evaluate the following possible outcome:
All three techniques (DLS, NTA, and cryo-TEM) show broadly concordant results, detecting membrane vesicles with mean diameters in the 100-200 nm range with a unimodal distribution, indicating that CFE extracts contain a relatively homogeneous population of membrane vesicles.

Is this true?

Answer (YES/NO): NO